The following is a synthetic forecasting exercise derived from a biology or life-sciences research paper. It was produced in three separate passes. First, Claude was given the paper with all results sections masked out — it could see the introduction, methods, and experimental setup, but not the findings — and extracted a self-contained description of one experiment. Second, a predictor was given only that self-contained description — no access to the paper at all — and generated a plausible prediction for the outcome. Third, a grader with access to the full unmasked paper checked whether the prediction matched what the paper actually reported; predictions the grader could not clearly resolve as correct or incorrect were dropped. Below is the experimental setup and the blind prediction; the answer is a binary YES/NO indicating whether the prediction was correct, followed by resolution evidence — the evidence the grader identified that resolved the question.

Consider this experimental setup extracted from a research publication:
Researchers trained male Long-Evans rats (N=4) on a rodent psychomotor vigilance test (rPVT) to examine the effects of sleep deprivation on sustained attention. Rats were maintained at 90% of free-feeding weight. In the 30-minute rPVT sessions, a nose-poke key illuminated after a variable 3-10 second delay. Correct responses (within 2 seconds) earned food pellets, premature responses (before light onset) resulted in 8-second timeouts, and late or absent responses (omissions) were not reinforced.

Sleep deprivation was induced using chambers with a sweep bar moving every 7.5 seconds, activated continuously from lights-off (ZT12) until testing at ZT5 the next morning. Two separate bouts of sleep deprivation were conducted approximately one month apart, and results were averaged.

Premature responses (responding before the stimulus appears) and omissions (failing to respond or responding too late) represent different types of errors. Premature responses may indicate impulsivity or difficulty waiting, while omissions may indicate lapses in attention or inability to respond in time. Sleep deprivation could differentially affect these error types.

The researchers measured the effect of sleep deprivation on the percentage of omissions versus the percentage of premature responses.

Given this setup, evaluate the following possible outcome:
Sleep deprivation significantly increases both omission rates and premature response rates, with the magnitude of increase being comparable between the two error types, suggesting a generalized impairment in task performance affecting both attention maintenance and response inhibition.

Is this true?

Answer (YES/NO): NO